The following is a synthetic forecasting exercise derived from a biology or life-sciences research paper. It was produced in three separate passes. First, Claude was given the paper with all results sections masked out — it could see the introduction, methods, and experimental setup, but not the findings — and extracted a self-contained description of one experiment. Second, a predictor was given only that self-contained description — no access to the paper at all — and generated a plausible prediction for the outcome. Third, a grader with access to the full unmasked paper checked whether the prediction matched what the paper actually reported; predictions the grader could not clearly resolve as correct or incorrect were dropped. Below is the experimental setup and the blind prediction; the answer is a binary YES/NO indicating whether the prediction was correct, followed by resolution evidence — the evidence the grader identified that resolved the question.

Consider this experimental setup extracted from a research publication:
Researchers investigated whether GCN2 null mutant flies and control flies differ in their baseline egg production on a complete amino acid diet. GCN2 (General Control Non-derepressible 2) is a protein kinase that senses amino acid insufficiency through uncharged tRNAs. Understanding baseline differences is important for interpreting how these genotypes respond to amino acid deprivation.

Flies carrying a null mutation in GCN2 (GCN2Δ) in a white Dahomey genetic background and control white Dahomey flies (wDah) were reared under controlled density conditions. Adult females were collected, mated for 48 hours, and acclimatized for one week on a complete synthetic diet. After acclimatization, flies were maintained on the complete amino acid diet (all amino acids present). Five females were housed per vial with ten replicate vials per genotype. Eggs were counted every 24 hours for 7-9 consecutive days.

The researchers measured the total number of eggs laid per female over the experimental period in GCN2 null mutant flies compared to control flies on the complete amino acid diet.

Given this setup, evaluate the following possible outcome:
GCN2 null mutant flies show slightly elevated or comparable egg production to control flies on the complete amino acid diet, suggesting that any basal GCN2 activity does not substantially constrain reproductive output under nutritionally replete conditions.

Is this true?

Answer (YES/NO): NO